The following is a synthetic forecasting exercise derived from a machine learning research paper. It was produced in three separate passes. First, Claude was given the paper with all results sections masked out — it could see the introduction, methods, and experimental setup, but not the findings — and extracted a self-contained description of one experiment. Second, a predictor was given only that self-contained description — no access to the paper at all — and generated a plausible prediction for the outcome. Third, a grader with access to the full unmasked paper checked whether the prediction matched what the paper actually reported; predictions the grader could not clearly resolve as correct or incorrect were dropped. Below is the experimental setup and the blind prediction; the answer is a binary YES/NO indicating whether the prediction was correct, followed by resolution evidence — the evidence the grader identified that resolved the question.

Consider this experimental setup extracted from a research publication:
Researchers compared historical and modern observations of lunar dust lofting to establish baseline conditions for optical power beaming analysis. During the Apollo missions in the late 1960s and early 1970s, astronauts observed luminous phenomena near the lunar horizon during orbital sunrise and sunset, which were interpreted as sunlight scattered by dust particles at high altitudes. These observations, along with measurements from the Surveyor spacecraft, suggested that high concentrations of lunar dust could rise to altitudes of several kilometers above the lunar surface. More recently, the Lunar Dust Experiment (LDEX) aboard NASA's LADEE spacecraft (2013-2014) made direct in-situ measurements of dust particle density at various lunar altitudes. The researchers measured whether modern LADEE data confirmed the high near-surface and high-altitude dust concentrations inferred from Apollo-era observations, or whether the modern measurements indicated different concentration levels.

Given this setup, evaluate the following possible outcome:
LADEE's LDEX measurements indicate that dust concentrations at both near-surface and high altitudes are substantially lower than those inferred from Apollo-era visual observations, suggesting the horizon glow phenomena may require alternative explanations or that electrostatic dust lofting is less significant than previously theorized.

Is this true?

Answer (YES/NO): NO